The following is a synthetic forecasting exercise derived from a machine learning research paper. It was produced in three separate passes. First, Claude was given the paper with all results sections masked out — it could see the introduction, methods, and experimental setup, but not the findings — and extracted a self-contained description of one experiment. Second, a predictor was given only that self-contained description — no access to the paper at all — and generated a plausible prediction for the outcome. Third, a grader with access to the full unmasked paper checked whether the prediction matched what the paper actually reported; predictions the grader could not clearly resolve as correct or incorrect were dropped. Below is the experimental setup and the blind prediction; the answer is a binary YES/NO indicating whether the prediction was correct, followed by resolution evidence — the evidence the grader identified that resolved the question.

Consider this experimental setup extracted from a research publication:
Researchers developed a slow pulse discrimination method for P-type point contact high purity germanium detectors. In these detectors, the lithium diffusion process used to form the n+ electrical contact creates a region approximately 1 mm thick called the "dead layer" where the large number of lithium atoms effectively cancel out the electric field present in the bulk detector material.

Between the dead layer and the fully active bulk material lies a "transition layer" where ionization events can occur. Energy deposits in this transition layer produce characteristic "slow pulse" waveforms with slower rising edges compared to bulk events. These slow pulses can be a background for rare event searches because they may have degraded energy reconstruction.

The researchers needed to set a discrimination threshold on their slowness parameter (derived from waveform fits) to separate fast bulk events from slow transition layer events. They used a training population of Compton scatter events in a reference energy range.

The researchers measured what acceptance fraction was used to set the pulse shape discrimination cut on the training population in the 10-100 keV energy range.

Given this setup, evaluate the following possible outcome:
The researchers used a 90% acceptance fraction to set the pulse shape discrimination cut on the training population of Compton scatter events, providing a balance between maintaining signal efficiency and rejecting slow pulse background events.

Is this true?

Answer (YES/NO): NO